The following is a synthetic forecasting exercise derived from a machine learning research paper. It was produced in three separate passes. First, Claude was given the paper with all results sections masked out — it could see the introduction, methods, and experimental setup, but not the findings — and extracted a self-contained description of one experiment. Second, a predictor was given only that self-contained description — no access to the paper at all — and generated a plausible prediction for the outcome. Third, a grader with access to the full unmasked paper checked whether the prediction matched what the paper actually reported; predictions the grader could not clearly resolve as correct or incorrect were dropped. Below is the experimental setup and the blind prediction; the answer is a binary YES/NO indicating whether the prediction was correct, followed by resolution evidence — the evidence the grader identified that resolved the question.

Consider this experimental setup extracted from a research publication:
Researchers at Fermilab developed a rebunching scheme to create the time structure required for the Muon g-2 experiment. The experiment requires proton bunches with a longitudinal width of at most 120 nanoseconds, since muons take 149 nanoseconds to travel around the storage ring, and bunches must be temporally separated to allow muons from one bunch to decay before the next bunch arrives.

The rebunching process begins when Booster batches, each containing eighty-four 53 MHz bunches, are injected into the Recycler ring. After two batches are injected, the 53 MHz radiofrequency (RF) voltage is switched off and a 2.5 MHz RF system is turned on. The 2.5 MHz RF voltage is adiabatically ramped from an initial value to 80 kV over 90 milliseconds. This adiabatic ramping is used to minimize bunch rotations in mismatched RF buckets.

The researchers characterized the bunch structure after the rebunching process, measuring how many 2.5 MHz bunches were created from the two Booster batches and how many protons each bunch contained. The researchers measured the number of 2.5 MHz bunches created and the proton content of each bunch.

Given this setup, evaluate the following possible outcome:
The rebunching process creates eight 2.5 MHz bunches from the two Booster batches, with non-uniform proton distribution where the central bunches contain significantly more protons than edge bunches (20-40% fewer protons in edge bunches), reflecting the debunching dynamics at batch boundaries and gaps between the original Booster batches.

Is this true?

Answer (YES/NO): NO